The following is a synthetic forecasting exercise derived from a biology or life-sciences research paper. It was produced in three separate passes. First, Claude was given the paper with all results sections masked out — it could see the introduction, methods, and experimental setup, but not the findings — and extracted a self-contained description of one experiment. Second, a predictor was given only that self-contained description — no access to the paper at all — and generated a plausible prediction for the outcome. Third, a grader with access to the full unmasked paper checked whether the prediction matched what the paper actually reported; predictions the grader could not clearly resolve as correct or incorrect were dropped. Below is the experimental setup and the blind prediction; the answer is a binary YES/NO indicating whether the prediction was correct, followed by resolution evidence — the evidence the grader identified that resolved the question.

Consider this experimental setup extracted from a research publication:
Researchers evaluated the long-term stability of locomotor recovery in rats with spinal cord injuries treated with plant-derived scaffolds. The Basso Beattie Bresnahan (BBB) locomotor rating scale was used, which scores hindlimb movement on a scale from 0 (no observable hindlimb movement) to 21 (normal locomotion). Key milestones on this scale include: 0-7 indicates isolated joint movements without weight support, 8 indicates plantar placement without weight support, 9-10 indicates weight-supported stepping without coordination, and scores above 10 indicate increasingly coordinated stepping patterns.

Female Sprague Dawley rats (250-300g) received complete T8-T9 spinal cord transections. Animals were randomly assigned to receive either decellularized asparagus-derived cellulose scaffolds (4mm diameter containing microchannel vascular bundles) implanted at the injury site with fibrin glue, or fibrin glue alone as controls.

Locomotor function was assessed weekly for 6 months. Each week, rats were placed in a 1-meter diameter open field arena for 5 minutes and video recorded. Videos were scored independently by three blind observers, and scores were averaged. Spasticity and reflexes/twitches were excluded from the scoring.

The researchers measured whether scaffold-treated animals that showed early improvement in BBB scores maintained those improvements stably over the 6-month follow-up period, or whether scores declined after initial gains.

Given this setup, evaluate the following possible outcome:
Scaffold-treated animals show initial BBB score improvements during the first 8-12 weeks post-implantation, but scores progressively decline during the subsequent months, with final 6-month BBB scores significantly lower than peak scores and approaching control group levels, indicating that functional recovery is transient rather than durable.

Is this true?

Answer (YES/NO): NO